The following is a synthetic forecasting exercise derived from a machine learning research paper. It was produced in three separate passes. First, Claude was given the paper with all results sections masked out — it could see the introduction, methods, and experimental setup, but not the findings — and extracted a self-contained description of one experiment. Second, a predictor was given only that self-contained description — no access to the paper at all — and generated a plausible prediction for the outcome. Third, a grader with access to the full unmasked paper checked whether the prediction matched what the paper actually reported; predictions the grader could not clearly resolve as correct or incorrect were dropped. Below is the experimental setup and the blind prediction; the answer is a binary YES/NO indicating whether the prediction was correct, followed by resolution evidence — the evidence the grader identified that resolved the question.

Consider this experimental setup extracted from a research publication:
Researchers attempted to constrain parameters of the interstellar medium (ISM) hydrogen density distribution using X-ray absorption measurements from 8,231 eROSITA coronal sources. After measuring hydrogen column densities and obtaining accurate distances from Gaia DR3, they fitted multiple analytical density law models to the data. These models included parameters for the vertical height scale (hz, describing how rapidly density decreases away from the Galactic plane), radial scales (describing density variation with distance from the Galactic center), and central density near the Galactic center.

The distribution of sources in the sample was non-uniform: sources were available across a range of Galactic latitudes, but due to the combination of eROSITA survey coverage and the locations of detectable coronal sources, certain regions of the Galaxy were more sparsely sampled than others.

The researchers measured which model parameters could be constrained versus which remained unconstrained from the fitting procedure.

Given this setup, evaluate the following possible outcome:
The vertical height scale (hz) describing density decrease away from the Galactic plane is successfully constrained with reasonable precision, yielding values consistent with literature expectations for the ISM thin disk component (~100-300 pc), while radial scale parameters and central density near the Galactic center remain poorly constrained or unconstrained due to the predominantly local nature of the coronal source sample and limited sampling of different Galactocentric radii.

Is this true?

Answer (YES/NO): NO